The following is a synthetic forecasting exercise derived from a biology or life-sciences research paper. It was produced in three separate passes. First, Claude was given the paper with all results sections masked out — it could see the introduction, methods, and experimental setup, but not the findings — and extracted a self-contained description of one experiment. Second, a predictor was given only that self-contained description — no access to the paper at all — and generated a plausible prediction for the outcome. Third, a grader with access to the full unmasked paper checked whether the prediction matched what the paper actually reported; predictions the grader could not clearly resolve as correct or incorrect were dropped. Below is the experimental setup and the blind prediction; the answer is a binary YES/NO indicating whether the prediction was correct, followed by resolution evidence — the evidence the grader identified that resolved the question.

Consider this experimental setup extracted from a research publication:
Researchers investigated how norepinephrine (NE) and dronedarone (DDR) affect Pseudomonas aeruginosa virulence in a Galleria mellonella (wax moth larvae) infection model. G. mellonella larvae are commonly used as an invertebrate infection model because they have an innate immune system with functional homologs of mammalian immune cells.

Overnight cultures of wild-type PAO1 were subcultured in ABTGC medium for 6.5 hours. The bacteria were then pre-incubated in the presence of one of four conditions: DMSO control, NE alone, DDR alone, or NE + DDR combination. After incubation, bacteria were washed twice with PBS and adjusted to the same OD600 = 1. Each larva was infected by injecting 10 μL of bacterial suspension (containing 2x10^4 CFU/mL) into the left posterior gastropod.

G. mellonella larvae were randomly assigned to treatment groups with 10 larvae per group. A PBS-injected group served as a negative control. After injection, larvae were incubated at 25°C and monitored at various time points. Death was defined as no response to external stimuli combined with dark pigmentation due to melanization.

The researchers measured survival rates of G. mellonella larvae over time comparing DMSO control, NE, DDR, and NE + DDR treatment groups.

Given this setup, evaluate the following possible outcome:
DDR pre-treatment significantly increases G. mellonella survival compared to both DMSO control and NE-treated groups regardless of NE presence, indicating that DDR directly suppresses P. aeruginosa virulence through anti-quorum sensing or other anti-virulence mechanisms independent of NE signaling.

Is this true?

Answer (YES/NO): NO